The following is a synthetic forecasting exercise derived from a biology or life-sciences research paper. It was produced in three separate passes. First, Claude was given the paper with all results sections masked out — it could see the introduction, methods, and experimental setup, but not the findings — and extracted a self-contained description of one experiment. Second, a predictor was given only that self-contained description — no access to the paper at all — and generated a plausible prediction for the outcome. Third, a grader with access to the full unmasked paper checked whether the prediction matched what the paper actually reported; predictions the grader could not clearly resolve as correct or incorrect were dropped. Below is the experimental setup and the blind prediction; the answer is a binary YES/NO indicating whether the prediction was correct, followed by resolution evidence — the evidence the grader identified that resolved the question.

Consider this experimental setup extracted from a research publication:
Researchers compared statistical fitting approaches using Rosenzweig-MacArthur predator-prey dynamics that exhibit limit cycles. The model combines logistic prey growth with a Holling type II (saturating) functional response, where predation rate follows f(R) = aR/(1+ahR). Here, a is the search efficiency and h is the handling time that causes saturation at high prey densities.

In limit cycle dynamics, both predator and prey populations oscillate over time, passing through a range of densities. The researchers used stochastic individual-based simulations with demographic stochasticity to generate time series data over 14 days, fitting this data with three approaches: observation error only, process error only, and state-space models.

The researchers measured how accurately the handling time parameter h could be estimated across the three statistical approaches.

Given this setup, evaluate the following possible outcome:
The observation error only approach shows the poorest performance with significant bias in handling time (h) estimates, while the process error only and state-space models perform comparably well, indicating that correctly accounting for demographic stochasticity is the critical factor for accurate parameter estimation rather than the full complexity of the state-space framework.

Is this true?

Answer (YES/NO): NO